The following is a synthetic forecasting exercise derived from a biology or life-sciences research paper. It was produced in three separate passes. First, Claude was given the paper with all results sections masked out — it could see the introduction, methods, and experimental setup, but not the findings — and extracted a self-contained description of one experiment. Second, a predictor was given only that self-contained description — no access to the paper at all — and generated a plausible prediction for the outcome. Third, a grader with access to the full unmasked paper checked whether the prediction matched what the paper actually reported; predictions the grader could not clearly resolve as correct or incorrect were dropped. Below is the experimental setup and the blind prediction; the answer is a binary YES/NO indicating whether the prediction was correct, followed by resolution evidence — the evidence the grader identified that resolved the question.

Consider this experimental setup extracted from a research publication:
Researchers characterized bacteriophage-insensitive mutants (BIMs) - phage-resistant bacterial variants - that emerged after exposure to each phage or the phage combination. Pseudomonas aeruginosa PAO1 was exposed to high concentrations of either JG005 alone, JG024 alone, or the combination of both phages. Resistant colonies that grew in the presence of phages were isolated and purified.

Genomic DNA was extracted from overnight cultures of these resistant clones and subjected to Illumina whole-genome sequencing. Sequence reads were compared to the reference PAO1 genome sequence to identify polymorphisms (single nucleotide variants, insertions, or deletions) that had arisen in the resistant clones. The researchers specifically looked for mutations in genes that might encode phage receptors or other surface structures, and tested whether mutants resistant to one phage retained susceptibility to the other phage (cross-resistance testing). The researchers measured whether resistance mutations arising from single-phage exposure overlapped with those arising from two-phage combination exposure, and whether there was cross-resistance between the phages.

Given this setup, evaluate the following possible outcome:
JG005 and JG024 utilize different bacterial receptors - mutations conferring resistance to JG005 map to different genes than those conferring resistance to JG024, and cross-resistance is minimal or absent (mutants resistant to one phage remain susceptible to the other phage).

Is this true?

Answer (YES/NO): NO